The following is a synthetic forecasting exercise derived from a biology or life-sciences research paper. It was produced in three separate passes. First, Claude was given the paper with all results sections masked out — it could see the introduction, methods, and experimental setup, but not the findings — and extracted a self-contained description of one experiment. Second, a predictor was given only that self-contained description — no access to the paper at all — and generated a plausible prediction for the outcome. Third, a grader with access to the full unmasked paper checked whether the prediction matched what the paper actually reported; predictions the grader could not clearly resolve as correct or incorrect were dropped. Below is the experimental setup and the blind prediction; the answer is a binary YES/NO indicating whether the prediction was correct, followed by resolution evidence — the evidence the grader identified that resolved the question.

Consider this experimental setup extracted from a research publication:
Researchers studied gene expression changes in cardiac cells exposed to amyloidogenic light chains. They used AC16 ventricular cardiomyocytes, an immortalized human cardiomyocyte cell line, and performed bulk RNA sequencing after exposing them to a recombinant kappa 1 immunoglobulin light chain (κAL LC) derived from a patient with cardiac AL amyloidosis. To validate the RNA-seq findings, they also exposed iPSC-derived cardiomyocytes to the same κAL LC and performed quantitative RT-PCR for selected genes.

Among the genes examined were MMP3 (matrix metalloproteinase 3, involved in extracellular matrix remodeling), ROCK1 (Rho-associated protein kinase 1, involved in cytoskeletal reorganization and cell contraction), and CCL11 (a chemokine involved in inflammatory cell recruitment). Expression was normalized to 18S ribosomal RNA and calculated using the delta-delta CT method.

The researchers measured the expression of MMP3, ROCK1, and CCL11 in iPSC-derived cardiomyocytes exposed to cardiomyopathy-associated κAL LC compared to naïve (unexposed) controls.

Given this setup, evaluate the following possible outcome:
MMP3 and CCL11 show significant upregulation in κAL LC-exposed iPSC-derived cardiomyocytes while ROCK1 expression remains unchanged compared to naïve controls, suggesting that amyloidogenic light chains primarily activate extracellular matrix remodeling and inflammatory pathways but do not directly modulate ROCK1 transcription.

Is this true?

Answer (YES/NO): NO